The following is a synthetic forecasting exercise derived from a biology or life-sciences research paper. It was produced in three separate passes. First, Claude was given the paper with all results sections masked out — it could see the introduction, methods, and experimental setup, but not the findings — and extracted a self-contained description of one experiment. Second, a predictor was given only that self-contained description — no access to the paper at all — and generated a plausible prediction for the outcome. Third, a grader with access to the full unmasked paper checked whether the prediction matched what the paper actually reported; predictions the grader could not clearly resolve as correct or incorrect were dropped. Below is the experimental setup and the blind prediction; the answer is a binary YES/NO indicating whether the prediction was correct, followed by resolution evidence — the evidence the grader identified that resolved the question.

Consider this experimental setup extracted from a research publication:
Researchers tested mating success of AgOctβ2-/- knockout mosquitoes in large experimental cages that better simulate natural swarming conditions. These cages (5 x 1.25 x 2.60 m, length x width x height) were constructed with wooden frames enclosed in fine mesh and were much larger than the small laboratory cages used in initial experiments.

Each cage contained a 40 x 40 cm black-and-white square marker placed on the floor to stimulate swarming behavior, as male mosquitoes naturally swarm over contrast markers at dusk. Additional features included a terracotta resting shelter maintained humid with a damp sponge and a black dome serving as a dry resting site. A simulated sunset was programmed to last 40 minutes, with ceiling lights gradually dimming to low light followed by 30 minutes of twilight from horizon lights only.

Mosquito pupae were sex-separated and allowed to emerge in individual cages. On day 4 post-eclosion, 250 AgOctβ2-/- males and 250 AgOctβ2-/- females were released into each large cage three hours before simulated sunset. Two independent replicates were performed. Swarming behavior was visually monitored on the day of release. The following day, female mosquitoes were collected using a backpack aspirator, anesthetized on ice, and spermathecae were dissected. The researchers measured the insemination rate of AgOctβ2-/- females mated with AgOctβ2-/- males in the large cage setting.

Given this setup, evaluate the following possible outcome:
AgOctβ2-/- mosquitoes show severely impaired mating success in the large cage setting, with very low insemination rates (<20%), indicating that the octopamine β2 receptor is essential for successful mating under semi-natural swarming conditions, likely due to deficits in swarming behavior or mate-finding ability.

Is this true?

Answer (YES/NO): NO